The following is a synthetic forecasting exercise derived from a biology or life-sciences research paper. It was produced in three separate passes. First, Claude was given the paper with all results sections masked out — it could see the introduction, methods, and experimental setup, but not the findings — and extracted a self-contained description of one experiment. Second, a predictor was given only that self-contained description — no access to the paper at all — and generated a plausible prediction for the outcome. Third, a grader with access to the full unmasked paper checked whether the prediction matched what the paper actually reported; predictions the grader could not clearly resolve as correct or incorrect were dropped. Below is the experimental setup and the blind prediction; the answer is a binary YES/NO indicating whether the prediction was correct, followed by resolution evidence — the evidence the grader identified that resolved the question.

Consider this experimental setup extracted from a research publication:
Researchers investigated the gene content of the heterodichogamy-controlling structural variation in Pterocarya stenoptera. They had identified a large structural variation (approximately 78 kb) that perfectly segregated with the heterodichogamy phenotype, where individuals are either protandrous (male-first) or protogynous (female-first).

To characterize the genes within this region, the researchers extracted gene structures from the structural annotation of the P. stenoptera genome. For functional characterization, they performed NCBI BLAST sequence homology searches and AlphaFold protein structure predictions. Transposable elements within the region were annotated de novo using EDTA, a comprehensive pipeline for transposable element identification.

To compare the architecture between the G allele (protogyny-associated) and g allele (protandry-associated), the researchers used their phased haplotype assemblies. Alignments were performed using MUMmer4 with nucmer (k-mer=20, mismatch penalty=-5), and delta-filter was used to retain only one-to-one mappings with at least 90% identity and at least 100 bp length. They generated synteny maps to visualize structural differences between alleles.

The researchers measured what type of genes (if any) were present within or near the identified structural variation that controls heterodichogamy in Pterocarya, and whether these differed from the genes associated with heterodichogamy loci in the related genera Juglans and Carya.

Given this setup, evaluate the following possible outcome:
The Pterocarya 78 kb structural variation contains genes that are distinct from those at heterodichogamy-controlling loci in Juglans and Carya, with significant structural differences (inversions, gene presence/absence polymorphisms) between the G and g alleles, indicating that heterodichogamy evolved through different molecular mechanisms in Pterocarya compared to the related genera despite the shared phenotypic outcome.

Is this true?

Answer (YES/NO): YES